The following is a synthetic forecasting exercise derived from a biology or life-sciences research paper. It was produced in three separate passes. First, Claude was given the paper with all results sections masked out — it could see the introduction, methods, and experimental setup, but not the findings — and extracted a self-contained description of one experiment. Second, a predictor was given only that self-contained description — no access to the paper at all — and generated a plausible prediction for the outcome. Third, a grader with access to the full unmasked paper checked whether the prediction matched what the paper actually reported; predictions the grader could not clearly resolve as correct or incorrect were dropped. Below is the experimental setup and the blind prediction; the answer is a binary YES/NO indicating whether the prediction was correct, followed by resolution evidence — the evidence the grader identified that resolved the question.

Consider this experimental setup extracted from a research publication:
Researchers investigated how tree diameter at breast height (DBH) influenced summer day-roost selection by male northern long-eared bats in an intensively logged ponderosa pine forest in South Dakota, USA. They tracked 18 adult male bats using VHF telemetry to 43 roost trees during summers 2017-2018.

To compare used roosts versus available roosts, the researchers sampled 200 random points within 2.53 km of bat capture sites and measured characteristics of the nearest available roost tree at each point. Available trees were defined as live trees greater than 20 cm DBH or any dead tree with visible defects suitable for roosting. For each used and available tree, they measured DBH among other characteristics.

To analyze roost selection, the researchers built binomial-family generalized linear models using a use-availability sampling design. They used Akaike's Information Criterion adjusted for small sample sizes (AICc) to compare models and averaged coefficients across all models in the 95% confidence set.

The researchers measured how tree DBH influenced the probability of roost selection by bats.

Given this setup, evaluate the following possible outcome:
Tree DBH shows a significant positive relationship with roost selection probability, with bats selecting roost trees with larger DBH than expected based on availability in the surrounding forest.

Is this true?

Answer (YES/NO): YES